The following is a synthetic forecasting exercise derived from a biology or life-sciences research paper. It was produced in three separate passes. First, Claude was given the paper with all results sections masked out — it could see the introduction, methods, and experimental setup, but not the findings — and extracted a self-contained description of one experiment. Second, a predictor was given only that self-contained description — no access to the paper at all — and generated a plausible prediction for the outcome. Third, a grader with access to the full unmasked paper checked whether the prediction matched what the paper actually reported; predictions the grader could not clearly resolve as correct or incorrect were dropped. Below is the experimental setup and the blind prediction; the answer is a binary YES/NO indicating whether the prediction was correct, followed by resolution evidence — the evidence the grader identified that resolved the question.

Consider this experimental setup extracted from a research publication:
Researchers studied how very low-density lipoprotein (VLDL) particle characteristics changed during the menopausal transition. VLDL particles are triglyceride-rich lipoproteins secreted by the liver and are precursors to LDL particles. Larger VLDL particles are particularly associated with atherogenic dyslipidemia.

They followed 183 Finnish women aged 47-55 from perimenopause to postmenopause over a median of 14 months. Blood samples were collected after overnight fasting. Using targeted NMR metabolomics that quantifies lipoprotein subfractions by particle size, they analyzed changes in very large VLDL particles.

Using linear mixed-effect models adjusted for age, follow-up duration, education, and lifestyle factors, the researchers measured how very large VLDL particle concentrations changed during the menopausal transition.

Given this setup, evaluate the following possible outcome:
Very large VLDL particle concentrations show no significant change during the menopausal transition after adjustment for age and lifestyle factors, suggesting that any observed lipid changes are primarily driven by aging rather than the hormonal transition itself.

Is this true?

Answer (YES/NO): NO